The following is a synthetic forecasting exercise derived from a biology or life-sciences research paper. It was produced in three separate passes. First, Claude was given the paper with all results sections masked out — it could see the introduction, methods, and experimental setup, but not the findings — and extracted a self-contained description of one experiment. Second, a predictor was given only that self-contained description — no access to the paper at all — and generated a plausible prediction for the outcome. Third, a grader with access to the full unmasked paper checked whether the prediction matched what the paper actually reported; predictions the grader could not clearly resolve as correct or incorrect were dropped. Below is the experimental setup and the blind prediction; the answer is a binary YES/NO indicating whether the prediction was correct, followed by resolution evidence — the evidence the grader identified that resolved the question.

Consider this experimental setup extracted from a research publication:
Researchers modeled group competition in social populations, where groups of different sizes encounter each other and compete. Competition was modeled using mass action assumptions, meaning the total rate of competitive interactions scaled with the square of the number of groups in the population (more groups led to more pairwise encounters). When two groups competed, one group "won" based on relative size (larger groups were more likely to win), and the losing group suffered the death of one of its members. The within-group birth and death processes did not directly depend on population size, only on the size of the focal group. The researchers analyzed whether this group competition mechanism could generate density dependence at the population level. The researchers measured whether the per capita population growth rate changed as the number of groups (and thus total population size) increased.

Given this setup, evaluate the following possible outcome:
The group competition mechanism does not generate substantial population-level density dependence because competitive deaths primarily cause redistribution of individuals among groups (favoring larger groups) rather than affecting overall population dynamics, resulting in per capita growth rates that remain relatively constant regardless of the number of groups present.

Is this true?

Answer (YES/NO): NO